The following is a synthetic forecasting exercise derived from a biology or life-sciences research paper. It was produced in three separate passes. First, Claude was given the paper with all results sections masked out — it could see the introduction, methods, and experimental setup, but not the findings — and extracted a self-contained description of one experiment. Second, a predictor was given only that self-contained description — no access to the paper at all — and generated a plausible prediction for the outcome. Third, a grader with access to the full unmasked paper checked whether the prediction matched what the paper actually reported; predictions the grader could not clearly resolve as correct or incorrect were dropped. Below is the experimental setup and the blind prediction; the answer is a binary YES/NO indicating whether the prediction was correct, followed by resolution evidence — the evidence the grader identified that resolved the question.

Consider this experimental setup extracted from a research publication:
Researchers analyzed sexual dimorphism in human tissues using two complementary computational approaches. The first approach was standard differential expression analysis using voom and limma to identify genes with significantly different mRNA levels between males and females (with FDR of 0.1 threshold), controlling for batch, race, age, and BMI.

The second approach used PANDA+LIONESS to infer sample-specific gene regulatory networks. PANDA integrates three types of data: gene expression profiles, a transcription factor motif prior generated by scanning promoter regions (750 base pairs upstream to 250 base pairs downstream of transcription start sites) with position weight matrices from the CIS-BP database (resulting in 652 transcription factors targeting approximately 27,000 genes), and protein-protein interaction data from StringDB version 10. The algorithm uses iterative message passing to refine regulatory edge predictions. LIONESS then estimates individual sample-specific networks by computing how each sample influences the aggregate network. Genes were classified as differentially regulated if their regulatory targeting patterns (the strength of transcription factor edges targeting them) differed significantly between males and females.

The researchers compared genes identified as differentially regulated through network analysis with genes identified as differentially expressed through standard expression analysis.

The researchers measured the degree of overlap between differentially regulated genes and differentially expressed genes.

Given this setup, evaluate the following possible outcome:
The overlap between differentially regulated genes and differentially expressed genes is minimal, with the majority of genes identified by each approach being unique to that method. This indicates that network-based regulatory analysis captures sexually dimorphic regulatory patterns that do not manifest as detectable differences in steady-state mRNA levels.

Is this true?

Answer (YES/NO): NO